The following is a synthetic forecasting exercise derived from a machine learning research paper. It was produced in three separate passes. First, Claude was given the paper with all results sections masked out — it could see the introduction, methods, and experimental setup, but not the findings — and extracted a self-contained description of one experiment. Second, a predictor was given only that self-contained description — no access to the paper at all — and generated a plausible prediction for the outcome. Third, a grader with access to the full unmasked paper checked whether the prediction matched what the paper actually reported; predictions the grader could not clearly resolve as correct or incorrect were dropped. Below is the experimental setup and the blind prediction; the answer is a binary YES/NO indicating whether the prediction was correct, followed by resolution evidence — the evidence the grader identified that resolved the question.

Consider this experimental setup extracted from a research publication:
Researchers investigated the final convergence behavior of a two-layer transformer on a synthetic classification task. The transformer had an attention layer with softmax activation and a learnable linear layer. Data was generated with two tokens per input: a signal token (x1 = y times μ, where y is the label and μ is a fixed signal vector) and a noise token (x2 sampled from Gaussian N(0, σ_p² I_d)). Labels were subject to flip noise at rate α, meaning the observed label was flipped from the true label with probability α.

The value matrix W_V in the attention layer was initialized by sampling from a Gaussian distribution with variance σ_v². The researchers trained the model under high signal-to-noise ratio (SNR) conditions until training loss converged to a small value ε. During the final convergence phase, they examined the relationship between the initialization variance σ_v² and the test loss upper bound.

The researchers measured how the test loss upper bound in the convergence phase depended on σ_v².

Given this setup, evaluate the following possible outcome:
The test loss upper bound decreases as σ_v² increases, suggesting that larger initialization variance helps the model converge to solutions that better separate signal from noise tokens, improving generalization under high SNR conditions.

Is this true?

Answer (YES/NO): NO